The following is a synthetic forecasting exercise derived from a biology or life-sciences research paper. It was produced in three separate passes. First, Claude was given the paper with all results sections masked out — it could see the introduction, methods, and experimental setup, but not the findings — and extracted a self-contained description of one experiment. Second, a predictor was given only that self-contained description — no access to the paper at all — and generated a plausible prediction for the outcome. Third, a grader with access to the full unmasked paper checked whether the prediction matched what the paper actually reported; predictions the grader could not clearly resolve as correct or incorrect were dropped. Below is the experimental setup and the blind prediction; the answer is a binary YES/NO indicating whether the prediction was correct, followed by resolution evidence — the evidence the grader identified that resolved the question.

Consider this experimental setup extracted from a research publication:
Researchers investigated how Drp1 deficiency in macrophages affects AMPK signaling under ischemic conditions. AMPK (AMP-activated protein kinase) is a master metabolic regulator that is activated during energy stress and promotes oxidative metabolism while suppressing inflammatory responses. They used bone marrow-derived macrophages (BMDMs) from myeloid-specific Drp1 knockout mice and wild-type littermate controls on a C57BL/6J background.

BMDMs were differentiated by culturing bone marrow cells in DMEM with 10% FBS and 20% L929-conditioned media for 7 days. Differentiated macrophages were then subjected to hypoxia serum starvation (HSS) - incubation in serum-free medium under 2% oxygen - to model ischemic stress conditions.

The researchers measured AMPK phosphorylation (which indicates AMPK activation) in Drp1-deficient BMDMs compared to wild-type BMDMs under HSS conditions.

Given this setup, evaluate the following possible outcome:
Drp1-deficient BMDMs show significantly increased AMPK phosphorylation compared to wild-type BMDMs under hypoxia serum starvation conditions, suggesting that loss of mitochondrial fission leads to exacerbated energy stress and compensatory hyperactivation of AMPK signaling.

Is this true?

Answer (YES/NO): NO